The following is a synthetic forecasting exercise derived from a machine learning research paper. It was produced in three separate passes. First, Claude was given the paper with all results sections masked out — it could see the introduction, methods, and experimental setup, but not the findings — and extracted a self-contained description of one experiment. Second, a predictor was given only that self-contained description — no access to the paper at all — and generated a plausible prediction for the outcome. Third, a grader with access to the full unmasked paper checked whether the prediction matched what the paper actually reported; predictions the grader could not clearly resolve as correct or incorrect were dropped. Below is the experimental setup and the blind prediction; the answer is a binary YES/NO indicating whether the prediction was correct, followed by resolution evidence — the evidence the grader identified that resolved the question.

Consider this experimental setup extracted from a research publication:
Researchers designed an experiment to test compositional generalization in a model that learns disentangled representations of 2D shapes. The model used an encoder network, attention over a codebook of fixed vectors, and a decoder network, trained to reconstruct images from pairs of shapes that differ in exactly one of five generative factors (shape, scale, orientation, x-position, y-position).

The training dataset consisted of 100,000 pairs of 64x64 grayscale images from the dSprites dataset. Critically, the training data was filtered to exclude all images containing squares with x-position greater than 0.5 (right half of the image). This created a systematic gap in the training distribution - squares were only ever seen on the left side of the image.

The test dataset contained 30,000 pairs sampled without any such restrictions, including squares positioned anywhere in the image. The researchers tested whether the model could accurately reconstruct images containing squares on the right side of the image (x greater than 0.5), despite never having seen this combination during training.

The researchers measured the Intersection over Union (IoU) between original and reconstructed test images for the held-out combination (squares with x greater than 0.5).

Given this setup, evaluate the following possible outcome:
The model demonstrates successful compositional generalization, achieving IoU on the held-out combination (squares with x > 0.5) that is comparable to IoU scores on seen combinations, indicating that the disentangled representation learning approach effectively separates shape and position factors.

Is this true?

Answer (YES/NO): YES